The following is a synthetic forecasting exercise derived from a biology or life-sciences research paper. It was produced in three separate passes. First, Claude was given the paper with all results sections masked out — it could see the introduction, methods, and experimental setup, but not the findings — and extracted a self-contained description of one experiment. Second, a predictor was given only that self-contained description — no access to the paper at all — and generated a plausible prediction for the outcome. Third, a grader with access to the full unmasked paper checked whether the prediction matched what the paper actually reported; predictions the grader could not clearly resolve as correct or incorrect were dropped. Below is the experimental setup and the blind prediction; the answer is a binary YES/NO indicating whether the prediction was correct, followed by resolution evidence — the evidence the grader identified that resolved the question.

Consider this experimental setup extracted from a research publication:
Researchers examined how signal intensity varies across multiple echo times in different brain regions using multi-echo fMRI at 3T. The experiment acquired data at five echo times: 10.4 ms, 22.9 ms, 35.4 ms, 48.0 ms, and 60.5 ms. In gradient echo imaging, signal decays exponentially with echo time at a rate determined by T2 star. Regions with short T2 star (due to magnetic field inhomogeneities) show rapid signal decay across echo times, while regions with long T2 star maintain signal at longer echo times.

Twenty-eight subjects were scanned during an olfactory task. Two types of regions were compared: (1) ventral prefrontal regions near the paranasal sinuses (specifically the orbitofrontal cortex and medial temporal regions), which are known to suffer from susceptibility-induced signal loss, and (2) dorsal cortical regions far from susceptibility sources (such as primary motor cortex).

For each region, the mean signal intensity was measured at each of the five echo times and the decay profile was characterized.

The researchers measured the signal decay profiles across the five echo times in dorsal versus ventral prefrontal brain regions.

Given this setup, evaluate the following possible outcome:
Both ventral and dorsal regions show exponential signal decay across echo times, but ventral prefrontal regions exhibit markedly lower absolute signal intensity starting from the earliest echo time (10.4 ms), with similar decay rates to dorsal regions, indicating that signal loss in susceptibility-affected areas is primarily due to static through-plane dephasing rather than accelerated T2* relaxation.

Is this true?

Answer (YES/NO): NO